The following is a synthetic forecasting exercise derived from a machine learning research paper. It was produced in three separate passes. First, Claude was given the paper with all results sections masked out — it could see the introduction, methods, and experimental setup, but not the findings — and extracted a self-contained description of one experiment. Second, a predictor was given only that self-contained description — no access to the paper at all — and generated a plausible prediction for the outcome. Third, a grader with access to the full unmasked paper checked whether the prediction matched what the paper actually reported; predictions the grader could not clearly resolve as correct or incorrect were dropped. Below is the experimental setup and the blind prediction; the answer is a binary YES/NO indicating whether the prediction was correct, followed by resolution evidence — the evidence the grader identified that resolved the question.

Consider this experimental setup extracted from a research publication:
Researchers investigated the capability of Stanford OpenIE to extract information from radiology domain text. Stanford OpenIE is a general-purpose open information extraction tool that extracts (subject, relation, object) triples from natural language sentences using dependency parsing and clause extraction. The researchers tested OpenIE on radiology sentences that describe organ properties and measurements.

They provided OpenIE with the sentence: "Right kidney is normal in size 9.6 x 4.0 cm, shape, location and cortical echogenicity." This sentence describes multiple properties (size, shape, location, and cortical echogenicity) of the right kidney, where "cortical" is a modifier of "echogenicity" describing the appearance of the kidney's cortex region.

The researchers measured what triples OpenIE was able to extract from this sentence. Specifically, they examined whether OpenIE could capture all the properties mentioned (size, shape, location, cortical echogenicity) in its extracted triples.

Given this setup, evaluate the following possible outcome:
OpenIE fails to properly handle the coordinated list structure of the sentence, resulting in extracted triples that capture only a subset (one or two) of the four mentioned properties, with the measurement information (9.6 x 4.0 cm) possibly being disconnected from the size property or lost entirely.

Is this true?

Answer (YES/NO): YES